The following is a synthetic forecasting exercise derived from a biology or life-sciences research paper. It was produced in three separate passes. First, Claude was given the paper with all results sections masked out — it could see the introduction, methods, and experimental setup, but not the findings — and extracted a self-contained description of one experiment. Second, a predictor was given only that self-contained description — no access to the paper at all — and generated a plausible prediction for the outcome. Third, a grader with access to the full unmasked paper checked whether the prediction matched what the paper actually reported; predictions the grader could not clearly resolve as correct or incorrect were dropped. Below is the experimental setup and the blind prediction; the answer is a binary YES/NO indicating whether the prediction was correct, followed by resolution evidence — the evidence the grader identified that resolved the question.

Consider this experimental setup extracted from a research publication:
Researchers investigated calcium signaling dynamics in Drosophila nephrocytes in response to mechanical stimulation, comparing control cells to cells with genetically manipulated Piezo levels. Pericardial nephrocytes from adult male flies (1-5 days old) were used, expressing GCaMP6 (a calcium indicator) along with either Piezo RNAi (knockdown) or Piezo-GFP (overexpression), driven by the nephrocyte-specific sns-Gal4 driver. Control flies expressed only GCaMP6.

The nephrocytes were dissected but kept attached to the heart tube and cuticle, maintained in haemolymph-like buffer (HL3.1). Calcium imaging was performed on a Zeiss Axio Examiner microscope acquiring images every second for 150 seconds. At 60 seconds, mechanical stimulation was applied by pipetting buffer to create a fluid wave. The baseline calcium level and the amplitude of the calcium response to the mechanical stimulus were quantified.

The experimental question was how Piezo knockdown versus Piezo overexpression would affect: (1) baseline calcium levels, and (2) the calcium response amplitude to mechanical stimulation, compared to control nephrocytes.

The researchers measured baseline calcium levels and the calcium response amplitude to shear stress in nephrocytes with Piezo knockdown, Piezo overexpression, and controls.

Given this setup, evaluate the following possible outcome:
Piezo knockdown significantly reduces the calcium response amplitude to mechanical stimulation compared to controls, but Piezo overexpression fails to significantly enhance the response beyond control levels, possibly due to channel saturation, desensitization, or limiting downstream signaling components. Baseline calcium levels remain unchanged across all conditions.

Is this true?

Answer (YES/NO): NO